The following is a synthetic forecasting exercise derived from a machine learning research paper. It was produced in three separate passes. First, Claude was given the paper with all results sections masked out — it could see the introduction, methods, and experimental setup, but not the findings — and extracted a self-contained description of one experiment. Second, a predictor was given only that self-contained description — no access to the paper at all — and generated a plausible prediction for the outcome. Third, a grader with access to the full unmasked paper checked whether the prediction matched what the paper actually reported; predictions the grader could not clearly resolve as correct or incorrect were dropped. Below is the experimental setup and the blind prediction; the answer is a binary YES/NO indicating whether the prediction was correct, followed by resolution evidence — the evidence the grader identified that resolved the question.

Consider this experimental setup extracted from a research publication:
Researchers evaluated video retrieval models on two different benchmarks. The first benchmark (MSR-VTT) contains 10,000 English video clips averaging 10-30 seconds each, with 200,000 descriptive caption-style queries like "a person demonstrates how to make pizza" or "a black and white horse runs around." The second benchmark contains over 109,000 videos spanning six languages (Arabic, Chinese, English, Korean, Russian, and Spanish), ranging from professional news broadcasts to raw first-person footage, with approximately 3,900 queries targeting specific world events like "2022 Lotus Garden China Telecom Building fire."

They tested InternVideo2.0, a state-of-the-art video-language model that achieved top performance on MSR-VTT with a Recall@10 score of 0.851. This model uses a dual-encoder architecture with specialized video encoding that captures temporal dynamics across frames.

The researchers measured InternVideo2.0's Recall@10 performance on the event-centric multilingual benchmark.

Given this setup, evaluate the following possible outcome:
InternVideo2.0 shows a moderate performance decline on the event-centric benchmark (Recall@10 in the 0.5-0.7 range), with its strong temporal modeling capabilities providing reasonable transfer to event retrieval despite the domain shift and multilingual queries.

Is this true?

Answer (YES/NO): NO